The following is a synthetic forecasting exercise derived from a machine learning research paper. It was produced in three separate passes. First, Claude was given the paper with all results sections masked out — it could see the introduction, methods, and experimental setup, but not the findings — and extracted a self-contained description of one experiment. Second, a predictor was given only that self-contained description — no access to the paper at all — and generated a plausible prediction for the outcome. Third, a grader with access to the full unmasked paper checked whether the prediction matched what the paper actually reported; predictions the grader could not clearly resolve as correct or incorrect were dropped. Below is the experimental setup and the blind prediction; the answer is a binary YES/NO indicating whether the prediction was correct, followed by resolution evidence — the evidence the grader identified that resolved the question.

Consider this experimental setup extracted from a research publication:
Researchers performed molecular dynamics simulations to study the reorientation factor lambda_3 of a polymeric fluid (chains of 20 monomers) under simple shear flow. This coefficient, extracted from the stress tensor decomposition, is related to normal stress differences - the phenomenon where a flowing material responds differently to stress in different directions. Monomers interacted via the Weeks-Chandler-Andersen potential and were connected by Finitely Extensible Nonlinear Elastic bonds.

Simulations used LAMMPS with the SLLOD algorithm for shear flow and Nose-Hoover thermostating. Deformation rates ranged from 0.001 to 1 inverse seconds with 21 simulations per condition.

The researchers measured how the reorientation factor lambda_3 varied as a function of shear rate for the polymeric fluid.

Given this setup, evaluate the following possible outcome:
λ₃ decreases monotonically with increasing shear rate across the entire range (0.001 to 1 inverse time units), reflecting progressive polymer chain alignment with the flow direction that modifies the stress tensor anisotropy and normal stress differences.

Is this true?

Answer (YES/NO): NO